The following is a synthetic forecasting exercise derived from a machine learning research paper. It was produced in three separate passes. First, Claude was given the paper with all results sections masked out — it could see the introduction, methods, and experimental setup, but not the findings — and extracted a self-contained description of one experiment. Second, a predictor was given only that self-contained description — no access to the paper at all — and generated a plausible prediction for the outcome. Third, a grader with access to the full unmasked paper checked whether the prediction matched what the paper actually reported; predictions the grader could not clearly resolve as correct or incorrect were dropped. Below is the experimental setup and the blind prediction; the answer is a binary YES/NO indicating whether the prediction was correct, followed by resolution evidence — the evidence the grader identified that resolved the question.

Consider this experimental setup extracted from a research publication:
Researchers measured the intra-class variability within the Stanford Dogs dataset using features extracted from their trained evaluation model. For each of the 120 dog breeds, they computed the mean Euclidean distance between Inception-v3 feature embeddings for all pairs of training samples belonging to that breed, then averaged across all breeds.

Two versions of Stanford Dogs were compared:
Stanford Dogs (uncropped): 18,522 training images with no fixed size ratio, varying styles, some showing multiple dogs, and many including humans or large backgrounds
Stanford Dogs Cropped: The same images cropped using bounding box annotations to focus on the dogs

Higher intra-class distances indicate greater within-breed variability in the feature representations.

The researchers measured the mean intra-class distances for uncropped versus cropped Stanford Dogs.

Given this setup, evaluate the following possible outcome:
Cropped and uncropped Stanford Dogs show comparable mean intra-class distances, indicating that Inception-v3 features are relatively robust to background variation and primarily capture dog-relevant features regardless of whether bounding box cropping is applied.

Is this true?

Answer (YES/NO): NO